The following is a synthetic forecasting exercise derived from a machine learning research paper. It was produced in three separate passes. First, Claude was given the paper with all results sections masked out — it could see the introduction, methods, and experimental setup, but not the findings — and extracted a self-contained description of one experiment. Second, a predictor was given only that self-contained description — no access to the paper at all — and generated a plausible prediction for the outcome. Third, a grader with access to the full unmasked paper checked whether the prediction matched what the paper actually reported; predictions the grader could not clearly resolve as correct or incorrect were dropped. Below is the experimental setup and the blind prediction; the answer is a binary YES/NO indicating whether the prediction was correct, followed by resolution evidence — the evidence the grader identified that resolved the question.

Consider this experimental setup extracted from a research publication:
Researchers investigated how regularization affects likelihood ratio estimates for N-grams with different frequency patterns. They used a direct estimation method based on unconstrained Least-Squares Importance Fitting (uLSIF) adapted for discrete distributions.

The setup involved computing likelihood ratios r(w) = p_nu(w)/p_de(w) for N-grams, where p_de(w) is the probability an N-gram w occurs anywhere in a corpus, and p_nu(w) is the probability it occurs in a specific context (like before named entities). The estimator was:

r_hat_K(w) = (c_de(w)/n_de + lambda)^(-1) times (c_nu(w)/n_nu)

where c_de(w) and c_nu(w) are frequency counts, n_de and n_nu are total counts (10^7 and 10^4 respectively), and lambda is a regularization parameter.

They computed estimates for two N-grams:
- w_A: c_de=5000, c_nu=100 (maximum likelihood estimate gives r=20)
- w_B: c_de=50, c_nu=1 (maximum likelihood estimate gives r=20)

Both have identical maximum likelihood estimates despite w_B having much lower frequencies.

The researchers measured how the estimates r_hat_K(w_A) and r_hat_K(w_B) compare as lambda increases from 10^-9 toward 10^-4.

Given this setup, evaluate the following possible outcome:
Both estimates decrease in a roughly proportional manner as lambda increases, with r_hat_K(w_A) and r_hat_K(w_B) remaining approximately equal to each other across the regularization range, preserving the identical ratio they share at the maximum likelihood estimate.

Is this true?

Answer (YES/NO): NO